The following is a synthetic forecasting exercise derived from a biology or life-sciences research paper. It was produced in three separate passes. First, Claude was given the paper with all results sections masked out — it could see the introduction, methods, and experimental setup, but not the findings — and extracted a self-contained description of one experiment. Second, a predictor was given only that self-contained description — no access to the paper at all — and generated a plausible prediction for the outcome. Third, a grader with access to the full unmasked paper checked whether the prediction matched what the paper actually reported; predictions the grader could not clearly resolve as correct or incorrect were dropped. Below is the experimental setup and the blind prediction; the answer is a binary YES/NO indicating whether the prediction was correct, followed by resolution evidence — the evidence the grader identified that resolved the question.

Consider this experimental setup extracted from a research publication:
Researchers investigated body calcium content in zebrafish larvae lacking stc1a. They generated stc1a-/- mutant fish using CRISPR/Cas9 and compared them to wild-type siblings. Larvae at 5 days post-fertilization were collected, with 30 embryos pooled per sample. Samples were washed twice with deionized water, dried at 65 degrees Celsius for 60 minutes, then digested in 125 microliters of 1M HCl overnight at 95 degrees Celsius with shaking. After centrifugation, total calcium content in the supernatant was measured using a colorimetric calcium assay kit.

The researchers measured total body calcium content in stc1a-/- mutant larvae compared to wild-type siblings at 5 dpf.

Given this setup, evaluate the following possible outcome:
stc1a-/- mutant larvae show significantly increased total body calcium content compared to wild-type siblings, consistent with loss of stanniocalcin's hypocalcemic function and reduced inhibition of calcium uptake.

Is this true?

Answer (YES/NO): YES